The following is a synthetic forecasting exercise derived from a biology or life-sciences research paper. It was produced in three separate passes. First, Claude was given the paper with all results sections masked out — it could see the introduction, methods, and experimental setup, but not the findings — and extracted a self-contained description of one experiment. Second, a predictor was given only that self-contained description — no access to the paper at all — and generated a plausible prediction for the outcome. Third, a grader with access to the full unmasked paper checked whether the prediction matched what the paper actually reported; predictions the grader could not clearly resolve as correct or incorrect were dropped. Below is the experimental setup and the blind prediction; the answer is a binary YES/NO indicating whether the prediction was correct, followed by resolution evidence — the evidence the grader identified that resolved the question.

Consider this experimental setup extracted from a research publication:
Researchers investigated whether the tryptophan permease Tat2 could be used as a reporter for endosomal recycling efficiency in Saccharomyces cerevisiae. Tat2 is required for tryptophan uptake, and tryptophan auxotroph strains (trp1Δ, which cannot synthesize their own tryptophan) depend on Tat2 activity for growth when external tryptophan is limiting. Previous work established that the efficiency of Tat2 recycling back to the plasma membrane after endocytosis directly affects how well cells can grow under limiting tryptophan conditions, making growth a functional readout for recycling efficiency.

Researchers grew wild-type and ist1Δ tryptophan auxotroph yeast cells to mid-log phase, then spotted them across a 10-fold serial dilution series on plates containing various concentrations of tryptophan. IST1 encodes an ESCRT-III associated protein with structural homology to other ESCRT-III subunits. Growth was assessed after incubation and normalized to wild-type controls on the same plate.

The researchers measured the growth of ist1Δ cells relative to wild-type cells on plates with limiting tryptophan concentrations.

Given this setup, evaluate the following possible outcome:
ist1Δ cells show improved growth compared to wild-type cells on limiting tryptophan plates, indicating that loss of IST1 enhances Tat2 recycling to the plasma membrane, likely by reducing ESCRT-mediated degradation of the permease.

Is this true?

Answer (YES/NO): NO